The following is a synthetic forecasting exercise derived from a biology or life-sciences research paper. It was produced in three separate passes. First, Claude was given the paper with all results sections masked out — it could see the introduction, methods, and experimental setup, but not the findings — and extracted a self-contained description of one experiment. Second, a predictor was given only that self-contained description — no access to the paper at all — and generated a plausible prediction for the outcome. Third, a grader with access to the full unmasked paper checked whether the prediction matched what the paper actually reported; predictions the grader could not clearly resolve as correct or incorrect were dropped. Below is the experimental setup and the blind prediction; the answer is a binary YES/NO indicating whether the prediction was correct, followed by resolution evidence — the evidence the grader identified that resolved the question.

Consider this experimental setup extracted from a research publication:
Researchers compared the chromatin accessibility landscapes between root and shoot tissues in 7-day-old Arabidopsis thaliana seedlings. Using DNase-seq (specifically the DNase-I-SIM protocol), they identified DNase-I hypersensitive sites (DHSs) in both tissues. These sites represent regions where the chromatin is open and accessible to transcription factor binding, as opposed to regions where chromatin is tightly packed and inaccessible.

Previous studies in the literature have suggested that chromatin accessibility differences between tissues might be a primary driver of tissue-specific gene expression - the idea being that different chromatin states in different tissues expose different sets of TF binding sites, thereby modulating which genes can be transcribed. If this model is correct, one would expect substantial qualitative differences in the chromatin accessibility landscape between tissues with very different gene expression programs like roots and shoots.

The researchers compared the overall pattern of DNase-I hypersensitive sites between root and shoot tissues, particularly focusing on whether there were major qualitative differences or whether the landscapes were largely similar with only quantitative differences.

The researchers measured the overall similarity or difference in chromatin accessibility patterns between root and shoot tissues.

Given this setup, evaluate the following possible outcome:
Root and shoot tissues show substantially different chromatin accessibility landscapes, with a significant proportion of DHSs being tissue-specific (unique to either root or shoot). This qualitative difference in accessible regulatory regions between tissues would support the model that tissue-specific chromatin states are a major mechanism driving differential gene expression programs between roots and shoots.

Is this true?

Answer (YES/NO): NO